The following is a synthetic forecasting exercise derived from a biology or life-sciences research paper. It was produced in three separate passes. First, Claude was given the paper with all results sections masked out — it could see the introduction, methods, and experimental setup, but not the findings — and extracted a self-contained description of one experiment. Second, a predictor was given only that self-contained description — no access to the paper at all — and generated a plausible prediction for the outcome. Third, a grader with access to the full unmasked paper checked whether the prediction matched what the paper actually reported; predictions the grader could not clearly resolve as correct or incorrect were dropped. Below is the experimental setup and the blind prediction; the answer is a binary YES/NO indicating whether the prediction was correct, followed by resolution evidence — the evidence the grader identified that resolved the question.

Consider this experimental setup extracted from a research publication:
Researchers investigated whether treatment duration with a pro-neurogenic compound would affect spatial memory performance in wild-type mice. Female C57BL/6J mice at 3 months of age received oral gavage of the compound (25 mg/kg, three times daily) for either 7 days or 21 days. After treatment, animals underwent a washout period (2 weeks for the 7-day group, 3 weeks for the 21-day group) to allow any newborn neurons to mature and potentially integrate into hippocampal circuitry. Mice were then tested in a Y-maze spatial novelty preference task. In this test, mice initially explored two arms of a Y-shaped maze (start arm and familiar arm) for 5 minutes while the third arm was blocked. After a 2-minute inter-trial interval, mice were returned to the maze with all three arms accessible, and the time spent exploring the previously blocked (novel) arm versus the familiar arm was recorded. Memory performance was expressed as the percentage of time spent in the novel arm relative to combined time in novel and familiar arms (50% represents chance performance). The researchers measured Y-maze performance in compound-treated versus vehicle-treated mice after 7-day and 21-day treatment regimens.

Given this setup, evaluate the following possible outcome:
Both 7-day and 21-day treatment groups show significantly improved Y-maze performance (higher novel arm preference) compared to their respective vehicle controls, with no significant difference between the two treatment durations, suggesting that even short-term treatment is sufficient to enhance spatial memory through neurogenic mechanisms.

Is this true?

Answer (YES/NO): NO